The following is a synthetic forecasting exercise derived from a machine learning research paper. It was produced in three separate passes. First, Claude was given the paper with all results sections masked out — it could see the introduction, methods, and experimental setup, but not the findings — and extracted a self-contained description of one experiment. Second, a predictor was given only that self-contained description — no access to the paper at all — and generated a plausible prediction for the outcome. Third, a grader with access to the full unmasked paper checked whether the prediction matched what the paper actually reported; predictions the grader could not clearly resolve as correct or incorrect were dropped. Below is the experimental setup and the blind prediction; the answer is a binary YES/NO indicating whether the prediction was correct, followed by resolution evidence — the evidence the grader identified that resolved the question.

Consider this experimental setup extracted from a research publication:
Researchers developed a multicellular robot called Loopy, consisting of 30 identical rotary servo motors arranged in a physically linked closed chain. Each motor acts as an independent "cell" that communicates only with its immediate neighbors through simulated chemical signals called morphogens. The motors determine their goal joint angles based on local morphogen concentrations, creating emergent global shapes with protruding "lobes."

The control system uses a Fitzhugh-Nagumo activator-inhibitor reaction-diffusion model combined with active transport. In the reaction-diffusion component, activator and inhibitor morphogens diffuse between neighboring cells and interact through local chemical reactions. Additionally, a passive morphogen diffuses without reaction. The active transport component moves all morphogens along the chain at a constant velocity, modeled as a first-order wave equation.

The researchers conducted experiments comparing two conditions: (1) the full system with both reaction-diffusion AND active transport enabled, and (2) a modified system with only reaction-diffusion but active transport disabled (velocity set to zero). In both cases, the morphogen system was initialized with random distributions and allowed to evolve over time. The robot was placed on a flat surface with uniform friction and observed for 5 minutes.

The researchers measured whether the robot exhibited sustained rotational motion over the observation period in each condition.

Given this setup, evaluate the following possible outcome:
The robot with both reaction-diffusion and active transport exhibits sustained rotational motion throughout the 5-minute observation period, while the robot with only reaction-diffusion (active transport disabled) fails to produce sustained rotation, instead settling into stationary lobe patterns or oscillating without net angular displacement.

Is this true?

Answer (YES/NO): YES